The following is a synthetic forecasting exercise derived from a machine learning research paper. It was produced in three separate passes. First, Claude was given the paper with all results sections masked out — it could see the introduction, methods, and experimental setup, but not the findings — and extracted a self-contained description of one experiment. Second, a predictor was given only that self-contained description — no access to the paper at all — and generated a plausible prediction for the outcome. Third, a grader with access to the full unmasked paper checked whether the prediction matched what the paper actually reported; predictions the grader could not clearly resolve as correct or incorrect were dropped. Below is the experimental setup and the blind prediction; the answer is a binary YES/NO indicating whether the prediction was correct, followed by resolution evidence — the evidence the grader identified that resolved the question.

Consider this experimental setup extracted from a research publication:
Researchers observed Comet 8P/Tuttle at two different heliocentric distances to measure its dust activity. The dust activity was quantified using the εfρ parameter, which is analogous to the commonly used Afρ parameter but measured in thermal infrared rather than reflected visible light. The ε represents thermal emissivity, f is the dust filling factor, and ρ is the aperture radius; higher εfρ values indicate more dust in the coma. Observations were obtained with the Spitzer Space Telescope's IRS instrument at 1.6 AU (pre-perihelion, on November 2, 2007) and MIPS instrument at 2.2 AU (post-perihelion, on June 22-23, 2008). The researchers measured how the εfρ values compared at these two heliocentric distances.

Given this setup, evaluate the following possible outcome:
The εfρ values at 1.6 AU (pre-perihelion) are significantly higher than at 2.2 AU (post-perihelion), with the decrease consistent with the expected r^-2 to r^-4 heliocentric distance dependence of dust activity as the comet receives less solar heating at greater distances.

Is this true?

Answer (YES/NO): NO